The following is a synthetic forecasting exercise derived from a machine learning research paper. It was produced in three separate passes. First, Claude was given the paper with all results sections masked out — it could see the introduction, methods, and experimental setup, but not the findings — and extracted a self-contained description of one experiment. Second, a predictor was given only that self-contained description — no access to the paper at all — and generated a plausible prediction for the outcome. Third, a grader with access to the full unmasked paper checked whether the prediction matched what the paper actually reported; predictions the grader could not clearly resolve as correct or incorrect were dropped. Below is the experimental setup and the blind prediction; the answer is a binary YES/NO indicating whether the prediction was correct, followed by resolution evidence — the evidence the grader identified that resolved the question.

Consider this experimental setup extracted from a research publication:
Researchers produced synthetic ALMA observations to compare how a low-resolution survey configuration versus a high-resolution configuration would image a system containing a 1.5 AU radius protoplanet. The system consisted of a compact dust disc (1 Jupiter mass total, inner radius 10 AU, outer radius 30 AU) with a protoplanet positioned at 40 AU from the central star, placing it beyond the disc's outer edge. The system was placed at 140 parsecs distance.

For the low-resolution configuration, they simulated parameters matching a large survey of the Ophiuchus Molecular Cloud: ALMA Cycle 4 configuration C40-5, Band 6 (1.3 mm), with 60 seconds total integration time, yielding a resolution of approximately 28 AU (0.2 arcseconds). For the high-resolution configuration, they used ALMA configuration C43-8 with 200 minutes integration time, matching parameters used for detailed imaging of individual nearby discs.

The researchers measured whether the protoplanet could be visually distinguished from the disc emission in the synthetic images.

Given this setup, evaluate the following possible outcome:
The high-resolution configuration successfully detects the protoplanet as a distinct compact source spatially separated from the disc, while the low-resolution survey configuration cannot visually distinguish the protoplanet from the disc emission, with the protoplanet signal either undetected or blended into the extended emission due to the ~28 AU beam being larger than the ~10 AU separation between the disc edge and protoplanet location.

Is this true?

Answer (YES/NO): YES